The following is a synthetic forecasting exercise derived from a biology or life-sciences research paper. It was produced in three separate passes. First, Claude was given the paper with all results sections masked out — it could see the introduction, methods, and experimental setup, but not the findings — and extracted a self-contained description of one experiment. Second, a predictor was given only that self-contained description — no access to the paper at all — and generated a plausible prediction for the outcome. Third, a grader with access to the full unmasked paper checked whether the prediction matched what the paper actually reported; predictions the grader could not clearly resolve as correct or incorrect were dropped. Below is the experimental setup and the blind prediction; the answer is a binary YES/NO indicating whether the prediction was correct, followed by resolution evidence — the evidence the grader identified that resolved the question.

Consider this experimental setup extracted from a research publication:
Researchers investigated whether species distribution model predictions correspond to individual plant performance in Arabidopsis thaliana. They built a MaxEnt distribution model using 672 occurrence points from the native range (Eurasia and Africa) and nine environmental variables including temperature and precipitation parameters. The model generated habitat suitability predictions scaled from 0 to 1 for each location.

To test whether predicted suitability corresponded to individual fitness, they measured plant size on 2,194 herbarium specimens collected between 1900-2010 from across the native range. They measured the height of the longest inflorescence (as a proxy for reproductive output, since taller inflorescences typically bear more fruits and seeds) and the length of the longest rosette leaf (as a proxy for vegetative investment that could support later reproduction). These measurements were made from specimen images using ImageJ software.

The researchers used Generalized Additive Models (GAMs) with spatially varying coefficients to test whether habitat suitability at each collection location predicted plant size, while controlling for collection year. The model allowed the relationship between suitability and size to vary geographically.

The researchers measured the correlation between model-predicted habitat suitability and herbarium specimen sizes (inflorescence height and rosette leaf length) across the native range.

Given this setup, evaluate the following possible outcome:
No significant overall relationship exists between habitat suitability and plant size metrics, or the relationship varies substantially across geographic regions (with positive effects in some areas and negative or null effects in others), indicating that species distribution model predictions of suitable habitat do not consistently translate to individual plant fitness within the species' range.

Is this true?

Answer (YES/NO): NO